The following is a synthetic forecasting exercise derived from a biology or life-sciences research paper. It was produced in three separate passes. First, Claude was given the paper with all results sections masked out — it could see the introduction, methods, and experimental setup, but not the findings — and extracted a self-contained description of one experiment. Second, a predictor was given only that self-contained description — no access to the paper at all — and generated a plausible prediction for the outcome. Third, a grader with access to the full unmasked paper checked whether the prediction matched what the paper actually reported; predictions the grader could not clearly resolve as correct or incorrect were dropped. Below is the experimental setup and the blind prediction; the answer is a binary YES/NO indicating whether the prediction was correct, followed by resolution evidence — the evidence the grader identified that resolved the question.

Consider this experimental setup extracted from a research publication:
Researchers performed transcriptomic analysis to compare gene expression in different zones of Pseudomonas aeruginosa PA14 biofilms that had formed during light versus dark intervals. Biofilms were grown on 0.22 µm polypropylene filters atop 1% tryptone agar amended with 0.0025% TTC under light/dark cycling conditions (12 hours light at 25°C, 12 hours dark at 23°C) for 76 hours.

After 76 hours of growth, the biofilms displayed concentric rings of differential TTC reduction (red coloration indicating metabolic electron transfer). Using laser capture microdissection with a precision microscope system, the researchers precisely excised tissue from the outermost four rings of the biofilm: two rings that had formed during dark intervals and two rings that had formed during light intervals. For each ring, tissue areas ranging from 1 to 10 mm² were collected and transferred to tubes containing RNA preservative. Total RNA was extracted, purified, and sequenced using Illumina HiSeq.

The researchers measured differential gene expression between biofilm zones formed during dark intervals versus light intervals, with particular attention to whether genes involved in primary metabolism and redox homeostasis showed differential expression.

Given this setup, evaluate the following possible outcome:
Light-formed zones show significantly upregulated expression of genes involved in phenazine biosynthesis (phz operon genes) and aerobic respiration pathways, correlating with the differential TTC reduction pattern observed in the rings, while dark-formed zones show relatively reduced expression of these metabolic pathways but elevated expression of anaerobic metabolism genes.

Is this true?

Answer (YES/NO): NO